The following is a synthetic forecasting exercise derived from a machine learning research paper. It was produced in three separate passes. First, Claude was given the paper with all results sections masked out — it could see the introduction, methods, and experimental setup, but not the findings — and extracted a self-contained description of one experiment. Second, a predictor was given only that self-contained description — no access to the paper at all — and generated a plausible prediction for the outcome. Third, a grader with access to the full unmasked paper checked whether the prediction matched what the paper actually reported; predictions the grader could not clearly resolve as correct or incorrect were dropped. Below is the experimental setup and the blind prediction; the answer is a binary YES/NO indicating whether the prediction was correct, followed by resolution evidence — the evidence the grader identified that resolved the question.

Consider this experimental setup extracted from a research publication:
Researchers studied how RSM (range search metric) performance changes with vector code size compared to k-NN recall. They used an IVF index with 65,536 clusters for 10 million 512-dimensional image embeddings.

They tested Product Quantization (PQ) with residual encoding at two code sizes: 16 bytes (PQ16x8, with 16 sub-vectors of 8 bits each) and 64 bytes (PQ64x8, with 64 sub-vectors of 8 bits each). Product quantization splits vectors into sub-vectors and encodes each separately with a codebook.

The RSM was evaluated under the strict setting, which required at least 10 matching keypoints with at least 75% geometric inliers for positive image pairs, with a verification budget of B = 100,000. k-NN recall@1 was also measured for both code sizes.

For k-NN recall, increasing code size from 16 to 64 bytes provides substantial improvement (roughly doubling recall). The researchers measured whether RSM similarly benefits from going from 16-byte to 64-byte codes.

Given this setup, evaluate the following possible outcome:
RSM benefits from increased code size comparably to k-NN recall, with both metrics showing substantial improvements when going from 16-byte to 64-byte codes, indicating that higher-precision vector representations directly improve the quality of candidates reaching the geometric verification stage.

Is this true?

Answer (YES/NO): NO